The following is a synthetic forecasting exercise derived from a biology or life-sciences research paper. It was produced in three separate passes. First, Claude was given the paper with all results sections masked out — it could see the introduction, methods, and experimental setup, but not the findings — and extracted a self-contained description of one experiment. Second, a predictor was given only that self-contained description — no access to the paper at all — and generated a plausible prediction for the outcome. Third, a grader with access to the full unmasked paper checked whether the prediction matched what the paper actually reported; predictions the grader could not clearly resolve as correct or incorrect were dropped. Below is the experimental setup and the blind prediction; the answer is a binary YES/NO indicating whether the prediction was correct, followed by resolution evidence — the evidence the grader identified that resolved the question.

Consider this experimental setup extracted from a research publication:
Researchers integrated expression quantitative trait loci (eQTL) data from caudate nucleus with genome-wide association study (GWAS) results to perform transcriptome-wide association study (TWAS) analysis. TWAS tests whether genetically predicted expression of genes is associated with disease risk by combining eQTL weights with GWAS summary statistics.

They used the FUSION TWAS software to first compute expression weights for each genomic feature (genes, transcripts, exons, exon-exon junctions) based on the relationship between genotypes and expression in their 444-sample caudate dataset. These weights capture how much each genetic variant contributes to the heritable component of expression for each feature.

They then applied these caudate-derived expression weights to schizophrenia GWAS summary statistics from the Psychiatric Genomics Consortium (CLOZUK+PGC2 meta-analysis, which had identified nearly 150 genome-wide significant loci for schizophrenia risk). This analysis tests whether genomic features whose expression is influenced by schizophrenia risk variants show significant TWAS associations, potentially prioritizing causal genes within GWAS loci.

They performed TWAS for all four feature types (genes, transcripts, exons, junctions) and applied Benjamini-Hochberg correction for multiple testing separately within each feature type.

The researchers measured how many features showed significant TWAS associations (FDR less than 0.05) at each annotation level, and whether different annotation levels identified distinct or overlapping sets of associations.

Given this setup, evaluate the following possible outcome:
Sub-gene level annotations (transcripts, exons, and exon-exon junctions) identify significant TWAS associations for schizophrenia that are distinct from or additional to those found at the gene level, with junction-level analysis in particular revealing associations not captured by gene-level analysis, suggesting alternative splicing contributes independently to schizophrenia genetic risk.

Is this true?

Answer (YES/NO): YES